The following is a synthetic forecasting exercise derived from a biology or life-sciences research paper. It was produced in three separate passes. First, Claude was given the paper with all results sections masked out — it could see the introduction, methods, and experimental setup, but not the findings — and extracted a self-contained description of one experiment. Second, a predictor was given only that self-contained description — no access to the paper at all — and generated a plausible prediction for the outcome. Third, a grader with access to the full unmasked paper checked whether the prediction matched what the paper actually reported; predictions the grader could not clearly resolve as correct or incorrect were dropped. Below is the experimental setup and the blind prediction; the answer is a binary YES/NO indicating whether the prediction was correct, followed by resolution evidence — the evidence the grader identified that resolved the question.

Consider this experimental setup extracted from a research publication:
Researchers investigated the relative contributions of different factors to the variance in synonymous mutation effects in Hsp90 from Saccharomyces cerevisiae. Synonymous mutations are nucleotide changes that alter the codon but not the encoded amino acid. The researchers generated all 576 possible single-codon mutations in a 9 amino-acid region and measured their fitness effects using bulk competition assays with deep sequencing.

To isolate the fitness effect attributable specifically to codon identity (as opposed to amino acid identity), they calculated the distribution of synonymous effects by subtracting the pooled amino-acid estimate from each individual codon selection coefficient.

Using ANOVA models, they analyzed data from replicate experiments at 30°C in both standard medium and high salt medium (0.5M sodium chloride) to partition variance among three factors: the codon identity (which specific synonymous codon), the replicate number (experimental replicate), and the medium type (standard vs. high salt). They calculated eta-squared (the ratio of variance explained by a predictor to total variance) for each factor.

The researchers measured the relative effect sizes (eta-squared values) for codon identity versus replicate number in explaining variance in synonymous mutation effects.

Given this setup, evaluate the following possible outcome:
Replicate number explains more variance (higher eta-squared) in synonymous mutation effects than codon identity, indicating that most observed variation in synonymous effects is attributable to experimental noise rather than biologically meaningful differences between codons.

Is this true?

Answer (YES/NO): NO